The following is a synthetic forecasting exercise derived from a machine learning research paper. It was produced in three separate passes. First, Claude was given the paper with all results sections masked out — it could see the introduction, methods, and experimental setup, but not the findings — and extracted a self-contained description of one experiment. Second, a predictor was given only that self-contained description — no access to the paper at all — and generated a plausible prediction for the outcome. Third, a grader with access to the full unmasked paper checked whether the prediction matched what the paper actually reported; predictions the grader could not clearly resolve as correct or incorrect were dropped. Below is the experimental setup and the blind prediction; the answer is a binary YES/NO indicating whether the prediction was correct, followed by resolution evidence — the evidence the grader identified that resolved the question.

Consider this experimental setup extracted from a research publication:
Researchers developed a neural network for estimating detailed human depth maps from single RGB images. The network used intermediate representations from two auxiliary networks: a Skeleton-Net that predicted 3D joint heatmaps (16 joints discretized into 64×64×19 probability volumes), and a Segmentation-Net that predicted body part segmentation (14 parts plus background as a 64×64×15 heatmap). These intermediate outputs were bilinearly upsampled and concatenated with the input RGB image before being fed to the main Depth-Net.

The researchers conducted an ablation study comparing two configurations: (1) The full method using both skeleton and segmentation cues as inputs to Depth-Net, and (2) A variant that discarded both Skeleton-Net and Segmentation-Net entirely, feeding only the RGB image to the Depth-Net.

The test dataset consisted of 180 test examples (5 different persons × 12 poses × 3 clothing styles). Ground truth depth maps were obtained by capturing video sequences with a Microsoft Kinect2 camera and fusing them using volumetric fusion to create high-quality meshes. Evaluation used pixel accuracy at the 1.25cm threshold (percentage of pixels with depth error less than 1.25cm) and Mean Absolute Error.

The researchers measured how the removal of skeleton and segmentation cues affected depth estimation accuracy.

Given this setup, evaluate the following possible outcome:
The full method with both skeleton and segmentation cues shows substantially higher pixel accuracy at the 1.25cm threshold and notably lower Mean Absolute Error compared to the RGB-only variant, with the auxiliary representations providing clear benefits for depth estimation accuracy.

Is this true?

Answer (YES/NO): YES